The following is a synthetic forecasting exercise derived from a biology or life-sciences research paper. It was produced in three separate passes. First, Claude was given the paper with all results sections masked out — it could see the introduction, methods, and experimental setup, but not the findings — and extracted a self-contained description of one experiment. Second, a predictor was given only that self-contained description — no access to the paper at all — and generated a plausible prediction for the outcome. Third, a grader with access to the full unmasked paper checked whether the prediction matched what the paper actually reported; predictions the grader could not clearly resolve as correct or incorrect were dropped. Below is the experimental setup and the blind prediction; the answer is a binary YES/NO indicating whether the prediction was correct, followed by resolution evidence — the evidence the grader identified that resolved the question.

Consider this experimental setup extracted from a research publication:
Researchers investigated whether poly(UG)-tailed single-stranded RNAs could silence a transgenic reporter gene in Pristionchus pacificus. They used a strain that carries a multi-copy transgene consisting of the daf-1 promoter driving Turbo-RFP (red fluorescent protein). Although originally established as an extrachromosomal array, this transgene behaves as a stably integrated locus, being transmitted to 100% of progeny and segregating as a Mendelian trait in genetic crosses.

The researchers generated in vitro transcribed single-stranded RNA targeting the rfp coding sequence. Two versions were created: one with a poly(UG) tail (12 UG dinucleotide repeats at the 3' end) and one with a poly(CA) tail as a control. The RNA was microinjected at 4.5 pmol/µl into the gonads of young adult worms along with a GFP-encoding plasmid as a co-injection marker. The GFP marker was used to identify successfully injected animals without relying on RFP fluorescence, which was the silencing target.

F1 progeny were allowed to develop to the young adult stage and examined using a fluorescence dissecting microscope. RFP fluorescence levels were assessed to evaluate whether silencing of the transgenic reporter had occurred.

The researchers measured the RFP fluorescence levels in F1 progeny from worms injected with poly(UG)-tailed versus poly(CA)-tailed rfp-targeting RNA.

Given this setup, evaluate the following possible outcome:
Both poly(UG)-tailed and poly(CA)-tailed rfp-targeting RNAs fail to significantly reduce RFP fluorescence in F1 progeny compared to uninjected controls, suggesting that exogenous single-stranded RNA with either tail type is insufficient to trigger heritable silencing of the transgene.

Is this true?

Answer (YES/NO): NO